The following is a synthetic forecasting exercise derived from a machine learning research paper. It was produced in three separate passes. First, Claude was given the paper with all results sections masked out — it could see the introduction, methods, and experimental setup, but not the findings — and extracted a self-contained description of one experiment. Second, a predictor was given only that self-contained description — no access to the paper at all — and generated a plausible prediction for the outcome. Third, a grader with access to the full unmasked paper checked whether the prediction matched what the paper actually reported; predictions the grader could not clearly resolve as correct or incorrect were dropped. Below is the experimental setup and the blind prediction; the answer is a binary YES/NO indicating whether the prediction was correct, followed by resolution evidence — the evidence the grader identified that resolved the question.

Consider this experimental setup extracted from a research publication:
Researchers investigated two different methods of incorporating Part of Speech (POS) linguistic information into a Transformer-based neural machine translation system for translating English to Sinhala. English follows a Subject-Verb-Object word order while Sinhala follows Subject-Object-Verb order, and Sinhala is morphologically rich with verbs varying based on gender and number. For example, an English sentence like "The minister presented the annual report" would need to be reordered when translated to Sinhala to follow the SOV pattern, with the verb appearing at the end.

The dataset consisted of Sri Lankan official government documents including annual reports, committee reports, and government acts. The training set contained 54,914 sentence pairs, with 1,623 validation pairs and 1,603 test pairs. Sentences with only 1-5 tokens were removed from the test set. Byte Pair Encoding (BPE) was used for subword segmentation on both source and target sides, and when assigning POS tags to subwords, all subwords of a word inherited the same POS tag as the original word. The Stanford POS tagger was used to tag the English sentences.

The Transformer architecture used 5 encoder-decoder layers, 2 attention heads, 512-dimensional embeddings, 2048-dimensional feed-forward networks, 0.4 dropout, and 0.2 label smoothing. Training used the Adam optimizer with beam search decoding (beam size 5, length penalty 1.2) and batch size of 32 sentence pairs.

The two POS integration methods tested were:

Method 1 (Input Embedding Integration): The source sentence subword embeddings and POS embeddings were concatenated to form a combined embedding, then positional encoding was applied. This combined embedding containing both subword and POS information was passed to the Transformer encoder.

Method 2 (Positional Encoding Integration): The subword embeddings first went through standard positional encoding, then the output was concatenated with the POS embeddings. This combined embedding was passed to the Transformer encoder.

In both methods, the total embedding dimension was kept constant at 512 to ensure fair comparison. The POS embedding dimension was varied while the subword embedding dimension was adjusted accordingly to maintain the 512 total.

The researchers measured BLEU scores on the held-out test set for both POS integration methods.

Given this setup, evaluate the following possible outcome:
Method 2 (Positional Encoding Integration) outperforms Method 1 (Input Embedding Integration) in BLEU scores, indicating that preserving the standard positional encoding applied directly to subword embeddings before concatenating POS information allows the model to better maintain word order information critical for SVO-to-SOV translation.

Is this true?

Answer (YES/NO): NO